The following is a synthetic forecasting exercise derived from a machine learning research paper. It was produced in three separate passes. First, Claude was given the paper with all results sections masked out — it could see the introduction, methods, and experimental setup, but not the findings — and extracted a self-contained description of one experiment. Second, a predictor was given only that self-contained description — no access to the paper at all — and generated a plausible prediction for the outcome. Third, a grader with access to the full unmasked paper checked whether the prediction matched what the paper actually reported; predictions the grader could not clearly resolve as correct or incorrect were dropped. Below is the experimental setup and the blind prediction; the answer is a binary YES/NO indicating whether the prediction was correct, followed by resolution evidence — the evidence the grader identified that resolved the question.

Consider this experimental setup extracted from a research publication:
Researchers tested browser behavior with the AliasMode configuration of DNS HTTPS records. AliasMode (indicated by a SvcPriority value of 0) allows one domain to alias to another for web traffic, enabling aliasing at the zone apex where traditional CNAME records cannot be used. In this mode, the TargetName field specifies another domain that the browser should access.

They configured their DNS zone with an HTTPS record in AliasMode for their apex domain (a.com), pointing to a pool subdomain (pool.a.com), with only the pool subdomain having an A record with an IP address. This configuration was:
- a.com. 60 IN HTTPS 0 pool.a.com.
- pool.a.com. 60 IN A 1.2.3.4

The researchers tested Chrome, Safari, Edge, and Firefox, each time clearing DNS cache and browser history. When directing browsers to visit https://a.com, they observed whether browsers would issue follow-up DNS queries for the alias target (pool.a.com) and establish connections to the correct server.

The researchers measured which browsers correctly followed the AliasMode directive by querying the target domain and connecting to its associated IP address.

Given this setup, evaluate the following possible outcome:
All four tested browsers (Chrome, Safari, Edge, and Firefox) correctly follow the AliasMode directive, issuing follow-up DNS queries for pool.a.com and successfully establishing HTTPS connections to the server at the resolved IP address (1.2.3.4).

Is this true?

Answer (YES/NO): NO